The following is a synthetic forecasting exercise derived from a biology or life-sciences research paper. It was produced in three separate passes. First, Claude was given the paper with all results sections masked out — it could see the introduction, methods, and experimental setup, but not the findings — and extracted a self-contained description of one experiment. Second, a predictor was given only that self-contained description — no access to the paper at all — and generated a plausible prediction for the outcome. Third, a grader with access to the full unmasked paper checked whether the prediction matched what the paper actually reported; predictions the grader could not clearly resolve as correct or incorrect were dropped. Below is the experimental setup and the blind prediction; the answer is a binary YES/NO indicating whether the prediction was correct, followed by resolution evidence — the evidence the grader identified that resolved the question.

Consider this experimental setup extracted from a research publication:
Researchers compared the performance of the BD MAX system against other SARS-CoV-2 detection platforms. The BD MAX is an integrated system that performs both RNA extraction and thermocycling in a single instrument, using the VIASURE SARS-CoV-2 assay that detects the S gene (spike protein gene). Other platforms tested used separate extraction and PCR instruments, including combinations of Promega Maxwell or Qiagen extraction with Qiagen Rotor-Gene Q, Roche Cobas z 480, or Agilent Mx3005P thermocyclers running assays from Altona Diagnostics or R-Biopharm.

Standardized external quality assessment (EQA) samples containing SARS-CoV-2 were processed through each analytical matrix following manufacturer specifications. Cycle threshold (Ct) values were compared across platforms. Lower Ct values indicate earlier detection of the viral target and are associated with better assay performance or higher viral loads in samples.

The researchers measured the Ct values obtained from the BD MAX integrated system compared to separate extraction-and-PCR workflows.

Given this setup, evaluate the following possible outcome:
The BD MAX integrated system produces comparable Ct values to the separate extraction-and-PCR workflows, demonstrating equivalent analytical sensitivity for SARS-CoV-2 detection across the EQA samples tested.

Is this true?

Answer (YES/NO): NO